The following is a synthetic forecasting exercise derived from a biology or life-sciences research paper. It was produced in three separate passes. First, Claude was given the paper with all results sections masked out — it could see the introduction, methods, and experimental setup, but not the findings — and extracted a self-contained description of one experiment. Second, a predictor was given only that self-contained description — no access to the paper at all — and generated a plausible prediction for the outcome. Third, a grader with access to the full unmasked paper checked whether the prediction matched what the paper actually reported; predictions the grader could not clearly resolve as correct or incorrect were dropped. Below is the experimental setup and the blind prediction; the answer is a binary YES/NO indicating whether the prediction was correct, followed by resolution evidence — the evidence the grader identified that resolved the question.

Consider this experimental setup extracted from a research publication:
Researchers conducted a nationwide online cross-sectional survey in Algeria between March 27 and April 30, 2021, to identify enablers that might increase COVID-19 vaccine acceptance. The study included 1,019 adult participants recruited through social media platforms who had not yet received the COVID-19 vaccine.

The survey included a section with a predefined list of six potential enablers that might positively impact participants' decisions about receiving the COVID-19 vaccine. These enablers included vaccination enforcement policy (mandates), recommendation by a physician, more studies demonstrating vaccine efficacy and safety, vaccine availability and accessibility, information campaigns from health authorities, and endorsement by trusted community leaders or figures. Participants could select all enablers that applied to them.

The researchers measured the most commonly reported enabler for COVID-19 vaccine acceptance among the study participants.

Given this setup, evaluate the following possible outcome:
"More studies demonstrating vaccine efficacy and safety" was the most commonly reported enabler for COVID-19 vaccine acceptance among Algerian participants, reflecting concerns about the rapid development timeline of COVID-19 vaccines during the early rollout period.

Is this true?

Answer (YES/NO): YES